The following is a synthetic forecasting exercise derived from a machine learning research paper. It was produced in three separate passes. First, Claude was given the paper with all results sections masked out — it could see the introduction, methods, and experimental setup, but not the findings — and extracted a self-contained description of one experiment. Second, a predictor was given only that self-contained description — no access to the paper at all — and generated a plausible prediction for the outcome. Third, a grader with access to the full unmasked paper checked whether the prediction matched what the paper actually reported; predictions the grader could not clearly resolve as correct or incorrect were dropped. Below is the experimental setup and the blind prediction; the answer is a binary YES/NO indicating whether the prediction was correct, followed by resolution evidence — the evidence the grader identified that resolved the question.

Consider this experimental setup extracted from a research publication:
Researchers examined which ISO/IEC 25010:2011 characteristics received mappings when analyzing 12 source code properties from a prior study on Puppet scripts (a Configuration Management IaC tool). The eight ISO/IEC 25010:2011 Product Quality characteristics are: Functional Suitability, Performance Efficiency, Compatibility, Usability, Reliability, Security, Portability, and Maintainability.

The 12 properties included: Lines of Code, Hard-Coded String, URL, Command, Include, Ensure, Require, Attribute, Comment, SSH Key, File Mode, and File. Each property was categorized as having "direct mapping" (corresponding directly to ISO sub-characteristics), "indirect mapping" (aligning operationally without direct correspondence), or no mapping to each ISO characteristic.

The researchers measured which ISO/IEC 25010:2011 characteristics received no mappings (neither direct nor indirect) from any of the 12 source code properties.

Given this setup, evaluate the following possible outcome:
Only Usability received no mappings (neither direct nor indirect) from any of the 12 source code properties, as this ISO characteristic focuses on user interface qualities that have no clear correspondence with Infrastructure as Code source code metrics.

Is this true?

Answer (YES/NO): NO